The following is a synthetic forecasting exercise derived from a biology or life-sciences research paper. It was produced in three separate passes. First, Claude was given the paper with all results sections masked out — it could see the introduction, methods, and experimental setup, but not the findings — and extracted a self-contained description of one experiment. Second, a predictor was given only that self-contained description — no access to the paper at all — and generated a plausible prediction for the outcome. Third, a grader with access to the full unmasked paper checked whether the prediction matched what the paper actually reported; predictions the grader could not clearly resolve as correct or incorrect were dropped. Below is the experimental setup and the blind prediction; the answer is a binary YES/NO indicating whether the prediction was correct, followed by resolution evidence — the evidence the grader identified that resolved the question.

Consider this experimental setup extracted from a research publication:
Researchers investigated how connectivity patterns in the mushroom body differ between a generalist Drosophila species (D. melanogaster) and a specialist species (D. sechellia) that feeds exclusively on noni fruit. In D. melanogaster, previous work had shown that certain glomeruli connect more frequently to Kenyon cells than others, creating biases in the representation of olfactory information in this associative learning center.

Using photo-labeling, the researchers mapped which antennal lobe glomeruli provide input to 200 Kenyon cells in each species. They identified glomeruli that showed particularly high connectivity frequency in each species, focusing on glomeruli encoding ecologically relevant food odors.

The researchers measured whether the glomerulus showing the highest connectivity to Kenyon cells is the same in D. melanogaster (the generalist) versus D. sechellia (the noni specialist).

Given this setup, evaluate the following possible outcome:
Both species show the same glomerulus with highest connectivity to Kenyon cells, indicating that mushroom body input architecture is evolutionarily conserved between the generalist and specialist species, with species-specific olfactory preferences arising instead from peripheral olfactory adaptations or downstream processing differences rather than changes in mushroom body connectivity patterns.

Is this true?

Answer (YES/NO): NO